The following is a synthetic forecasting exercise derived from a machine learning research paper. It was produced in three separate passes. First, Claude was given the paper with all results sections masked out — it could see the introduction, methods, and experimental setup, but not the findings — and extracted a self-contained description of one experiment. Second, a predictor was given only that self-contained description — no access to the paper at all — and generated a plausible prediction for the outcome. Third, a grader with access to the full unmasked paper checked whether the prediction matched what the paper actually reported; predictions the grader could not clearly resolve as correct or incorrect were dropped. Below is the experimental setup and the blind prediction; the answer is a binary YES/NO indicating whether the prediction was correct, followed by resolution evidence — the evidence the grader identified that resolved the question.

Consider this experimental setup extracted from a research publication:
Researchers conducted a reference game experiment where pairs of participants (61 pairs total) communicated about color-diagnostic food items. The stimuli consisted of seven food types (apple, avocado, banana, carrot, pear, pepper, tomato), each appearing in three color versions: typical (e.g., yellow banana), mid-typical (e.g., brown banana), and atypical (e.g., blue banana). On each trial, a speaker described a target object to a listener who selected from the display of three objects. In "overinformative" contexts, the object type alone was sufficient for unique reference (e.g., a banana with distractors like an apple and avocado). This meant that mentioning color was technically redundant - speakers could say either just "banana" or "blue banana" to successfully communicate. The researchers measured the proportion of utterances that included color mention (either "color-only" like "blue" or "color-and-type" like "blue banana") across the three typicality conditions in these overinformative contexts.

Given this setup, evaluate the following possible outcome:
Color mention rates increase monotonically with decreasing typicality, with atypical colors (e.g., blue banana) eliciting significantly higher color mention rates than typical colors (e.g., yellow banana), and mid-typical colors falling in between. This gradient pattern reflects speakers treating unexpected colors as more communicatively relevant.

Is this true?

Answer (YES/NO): YES